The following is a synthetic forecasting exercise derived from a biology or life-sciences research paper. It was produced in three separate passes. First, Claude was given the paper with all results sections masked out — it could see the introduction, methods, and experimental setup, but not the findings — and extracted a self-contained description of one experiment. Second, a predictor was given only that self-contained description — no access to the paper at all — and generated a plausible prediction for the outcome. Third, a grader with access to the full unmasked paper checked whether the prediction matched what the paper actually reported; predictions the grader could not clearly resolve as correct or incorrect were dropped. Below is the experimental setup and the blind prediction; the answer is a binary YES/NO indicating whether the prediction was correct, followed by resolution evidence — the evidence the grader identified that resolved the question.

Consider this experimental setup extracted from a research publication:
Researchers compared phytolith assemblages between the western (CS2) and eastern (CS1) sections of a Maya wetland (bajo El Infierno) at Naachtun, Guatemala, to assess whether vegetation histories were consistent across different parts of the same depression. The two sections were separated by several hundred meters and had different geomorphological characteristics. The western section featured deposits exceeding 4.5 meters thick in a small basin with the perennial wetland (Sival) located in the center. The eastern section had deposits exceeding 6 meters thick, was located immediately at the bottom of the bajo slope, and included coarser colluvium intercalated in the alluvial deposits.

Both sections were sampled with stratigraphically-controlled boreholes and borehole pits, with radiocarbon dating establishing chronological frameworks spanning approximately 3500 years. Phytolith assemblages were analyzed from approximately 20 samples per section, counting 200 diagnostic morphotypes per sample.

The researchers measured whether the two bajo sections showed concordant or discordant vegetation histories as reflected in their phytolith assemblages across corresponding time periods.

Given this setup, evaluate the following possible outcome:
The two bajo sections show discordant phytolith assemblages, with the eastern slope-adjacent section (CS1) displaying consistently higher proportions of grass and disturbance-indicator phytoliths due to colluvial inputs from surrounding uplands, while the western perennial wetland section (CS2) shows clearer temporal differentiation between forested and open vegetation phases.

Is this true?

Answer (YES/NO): NO